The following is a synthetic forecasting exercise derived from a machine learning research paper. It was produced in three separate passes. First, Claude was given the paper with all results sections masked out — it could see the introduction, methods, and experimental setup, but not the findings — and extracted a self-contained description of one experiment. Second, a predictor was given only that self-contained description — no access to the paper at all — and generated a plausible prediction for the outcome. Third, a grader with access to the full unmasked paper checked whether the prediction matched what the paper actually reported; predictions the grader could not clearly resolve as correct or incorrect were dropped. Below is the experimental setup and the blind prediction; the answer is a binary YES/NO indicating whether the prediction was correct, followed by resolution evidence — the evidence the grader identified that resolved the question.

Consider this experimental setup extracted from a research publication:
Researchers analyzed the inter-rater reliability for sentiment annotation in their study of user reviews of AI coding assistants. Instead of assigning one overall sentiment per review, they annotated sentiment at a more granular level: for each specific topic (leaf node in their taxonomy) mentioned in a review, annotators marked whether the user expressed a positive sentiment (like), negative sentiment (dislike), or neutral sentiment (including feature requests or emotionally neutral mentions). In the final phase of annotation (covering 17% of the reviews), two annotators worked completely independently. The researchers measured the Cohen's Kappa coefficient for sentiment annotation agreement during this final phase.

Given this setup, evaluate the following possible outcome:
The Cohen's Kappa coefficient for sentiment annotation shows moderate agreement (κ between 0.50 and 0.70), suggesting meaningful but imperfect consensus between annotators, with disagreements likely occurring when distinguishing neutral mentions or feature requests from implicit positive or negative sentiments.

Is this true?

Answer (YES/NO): NO